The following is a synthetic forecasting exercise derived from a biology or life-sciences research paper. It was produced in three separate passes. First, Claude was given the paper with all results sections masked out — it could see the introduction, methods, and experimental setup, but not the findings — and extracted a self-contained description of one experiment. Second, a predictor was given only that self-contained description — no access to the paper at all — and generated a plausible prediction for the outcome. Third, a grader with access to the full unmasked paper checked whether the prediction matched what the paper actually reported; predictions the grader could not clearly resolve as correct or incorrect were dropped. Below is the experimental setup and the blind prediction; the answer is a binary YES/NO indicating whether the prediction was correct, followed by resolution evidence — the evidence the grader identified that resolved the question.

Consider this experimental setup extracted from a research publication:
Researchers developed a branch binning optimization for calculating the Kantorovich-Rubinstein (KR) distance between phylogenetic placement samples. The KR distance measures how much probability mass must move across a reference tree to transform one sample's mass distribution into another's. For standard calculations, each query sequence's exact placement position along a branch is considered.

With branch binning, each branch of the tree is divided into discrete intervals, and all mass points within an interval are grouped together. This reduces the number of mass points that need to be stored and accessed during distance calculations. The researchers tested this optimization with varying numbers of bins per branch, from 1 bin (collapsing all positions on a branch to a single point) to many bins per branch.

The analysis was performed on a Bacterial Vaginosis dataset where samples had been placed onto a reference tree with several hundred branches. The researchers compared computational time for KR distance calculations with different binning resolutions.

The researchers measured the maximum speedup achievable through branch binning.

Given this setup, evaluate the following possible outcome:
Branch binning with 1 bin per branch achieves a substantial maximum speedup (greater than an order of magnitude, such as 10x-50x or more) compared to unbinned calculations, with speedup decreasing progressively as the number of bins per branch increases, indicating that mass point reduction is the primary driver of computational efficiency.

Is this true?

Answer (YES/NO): NO